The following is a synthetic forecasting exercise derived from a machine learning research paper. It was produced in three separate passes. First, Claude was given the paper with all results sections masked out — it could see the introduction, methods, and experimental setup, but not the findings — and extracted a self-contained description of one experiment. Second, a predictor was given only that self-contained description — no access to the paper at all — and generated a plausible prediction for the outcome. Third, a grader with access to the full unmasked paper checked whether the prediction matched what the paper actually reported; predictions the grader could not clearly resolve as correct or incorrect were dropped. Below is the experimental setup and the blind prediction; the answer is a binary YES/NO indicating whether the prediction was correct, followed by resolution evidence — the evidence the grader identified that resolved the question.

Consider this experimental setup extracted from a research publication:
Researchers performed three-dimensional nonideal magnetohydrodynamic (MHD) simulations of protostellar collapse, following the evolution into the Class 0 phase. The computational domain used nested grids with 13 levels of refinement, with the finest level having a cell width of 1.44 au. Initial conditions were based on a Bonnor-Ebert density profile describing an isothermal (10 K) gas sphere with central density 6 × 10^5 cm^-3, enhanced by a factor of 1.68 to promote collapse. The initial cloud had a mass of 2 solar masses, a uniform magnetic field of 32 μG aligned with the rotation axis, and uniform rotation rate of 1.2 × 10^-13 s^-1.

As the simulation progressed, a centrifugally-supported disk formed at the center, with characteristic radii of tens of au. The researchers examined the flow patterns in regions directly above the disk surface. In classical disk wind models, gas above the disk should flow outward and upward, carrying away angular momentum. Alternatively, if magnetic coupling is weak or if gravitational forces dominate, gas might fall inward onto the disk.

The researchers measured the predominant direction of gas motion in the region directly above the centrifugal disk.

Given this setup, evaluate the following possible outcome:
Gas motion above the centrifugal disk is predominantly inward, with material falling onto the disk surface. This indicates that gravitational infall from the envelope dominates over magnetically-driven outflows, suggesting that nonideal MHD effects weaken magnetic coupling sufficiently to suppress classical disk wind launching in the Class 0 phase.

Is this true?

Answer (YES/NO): YES